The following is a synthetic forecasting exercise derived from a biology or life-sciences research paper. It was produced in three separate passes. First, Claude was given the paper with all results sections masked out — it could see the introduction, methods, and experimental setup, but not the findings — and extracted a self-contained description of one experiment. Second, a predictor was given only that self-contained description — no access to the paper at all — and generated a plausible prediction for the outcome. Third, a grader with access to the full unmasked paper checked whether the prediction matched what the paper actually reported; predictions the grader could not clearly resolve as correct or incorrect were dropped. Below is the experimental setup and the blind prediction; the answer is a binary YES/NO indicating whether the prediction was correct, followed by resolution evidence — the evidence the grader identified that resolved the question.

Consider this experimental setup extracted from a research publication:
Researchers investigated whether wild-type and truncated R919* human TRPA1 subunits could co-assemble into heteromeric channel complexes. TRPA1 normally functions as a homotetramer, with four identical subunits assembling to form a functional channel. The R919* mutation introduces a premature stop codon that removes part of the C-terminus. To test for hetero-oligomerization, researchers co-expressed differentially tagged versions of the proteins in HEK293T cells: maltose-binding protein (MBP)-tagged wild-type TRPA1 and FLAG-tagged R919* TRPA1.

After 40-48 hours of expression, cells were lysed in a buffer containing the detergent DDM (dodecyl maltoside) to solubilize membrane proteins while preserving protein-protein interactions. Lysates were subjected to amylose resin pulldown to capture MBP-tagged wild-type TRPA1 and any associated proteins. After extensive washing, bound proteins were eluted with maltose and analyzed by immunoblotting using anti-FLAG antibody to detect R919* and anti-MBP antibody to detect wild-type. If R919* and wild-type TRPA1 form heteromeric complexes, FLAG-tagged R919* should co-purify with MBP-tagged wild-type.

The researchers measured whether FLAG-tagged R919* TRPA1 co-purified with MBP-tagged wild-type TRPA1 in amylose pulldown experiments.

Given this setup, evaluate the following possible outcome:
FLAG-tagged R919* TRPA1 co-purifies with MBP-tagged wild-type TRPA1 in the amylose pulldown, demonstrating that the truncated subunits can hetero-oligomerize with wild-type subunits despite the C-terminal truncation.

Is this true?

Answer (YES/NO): YES